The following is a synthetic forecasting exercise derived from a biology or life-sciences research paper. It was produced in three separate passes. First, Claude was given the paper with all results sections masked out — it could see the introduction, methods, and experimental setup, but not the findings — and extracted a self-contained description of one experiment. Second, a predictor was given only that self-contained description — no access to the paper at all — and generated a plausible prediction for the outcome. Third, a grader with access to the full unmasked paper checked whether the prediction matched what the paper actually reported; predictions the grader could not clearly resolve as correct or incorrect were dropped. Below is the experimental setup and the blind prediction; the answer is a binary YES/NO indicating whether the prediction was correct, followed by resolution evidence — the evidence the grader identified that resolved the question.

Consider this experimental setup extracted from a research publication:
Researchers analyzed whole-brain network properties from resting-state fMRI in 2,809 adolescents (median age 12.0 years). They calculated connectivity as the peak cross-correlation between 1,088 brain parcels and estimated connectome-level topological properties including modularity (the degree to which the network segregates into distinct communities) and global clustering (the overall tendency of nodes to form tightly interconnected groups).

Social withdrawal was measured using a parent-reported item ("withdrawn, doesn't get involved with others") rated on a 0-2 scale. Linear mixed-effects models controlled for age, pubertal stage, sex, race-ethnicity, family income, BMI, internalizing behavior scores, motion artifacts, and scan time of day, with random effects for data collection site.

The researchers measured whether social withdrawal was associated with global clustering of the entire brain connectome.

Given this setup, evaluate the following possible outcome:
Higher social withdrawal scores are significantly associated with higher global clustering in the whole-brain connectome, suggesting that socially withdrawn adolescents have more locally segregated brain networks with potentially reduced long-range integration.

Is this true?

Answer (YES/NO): NO